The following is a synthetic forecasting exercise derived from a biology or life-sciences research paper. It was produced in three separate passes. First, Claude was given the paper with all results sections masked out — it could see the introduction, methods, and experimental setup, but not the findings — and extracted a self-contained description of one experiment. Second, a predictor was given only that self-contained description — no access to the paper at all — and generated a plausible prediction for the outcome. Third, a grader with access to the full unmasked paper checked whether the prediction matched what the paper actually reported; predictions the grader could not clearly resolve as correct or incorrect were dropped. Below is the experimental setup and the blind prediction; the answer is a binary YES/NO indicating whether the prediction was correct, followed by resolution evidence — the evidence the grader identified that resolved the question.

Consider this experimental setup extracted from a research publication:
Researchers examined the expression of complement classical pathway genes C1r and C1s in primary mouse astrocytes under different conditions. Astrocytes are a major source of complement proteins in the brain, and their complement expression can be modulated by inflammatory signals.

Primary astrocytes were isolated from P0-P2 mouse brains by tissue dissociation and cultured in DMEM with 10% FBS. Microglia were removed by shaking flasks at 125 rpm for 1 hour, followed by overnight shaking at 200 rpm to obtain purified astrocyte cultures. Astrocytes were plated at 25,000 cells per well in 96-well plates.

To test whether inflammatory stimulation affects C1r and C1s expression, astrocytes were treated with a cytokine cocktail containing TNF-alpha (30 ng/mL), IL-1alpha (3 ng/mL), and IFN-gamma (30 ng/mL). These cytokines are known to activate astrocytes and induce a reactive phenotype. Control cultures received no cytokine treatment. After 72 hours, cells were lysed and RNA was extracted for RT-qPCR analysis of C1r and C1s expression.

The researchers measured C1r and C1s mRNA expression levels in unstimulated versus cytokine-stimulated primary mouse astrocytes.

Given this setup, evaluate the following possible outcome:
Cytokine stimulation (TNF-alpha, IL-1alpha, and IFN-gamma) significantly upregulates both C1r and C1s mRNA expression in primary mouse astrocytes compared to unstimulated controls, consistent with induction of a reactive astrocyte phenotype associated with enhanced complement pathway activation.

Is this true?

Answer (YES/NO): YES